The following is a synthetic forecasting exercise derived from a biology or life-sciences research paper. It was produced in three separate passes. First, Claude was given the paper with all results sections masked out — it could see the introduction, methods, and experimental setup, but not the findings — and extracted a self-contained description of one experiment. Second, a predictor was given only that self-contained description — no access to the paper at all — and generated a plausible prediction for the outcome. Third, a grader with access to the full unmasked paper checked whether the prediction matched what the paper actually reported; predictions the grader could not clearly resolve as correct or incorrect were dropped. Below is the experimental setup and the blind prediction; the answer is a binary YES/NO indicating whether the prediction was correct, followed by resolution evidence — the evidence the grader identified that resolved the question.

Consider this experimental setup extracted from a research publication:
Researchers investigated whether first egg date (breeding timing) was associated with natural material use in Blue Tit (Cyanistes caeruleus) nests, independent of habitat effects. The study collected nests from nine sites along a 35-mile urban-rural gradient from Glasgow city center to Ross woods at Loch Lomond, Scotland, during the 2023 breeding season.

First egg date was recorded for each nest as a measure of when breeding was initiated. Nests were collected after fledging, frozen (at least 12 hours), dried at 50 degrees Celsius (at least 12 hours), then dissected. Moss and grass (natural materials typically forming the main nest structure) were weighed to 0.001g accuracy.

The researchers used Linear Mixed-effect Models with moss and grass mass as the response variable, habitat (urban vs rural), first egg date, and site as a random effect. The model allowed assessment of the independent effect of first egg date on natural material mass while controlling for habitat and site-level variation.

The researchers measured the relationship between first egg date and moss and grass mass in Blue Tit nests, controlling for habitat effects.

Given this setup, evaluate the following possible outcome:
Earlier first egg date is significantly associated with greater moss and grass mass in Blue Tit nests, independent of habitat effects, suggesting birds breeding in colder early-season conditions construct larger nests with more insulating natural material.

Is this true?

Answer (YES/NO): NO